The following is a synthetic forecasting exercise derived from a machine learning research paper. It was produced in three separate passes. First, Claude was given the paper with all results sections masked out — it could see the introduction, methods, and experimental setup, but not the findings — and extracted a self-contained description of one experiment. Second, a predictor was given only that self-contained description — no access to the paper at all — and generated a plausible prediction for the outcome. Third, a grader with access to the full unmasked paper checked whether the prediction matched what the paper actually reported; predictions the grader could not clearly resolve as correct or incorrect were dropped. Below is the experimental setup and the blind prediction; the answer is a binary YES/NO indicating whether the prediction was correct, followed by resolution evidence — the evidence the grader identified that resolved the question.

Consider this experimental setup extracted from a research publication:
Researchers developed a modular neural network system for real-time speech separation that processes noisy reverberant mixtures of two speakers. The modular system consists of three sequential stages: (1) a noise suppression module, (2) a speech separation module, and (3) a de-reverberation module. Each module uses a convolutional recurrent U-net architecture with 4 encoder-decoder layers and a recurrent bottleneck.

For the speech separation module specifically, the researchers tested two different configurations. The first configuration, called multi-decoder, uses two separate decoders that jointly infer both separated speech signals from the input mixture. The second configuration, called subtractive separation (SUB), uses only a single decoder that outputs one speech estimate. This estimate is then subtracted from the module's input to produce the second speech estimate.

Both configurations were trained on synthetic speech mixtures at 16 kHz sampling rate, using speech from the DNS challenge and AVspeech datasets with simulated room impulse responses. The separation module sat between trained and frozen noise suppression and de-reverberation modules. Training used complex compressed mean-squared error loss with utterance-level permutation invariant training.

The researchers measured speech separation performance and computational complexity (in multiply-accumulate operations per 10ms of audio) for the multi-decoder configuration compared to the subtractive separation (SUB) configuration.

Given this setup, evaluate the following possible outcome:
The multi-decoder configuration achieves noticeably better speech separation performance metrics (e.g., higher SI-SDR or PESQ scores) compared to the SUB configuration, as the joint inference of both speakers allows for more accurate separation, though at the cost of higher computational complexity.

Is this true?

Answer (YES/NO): NO